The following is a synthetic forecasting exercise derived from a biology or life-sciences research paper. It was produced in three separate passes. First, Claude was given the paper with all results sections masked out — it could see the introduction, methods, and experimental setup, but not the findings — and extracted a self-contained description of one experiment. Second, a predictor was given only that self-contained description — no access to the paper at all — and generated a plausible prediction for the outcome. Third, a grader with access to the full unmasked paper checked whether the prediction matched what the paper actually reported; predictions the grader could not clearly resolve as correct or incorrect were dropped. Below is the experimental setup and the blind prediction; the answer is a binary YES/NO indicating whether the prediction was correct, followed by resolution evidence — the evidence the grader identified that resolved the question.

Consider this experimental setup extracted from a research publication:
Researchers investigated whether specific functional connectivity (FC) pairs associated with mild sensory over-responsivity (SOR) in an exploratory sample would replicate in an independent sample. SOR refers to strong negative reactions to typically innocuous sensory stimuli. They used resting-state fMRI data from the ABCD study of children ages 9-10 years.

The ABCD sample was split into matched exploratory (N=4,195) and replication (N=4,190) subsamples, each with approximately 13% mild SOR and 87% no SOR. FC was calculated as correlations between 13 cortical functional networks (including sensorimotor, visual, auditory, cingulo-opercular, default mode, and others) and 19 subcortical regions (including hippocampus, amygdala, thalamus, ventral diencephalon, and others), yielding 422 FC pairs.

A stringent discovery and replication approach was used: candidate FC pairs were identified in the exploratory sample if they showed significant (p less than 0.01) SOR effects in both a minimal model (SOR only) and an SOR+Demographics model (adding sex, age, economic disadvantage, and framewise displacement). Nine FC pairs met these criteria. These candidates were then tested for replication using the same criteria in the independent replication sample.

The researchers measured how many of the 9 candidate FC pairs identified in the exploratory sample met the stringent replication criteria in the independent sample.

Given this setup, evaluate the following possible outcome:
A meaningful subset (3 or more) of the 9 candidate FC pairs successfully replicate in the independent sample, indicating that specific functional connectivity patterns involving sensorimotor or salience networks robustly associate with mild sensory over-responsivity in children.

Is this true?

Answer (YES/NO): NO